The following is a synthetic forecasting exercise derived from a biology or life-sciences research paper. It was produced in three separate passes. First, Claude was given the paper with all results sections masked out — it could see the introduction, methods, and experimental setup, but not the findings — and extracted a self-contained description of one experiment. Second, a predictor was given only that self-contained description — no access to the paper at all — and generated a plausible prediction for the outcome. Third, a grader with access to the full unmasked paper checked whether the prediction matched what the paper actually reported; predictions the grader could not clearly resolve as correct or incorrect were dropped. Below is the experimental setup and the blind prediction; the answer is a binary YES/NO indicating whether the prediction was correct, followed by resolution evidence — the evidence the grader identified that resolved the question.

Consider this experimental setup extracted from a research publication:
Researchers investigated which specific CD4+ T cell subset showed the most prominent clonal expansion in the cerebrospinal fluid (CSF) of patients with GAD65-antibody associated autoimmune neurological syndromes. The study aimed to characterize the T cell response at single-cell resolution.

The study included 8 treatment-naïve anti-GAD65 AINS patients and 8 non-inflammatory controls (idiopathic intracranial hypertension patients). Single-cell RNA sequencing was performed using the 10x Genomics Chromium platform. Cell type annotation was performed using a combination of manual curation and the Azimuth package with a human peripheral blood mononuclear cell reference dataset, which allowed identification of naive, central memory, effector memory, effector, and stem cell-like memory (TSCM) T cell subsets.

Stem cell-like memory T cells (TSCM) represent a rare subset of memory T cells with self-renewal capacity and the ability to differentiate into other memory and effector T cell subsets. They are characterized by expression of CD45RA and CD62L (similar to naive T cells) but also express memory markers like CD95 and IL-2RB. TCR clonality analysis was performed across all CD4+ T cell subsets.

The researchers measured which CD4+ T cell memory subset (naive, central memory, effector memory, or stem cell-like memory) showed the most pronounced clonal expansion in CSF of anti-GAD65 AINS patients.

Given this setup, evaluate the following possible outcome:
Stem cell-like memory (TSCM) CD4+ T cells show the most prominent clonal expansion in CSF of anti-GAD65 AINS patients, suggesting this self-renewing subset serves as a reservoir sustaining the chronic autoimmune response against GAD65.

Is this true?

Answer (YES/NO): YES